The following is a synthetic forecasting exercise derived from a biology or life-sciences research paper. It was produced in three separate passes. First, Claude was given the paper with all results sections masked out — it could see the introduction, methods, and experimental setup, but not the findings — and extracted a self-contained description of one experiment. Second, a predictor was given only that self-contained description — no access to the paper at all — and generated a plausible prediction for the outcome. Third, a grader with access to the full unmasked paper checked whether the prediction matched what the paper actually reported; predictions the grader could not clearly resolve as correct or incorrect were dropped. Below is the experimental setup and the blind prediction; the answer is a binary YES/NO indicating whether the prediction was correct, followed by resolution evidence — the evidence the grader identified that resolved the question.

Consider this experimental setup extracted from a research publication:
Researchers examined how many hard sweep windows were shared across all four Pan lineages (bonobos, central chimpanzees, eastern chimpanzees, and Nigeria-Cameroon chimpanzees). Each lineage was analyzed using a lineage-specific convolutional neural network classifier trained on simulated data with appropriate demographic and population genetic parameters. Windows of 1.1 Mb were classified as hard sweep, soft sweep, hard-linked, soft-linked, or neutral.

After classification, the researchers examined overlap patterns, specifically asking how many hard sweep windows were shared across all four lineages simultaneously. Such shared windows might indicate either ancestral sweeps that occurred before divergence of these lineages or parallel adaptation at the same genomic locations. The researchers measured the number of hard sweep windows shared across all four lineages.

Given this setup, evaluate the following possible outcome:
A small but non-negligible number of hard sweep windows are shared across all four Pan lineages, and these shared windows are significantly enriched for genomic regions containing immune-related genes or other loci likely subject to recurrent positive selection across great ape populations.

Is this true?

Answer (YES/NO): NO